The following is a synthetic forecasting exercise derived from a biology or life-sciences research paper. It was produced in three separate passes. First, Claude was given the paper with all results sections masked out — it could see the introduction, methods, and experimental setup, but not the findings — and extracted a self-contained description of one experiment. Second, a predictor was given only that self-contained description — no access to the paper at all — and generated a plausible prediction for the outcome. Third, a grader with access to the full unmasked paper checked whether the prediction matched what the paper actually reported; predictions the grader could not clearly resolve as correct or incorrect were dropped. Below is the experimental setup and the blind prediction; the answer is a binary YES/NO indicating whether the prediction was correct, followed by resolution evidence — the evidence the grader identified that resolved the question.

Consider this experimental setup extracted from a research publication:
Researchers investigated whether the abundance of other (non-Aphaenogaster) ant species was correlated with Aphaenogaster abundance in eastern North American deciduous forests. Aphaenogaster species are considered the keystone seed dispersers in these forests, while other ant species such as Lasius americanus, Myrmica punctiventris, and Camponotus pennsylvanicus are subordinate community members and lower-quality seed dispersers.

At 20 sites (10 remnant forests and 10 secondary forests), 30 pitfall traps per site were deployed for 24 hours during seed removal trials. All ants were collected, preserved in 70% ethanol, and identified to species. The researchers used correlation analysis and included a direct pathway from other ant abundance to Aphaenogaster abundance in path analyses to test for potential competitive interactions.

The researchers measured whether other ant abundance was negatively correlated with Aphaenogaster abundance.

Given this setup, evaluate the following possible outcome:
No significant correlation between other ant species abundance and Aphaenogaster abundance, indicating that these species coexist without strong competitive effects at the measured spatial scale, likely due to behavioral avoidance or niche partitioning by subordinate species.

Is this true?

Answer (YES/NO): NO